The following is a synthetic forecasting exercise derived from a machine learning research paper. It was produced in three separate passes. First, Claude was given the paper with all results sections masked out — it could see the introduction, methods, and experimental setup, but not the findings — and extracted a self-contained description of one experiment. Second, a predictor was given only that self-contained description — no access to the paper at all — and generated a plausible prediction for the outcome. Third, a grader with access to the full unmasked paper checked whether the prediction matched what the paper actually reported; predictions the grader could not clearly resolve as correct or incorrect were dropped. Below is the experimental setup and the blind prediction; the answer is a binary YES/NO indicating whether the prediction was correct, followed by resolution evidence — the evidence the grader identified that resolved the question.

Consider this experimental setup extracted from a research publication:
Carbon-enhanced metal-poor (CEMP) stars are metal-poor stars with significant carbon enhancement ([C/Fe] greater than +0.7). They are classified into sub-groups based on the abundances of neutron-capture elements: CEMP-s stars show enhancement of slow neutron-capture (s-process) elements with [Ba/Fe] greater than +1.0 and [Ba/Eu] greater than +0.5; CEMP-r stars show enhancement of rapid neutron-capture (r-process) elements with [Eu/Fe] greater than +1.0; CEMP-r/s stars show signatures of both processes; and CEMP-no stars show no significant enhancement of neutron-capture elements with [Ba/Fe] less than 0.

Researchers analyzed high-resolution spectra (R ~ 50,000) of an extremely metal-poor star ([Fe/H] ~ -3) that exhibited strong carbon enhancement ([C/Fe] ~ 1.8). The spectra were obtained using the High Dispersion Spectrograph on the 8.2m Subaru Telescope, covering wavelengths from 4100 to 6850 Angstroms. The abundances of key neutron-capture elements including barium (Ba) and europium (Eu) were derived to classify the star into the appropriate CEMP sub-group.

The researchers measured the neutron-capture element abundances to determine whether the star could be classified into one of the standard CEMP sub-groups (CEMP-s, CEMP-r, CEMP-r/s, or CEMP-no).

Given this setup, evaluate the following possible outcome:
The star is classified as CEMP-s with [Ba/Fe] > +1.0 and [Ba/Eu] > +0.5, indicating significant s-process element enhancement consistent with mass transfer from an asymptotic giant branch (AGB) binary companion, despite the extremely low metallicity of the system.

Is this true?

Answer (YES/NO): NO